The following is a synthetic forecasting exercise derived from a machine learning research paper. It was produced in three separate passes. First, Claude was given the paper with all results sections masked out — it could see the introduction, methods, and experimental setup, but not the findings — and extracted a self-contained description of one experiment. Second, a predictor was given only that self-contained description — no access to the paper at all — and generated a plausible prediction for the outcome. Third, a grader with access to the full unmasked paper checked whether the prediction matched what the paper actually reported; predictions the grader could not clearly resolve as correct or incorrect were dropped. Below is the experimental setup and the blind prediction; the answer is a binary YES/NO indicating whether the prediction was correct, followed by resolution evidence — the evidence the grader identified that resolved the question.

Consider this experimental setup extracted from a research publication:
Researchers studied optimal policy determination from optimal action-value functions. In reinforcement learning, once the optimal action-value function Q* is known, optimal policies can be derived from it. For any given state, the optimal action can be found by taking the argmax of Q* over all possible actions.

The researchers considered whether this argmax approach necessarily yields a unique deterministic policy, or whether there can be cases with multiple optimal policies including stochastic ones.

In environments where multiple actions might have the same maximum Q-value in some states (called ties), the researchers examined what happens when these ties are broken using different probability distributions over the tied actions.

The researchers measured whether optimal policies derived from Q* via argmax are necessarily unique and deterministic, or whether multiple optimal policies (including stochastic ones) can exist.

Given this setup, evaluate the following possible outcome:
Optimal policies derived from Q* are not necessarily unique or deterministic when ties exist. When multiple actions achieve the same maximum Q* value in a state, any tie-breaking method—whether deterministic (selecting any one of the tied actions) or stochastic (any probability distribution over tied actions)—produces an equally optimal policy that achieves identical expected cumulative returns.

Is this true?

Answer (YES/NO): YES